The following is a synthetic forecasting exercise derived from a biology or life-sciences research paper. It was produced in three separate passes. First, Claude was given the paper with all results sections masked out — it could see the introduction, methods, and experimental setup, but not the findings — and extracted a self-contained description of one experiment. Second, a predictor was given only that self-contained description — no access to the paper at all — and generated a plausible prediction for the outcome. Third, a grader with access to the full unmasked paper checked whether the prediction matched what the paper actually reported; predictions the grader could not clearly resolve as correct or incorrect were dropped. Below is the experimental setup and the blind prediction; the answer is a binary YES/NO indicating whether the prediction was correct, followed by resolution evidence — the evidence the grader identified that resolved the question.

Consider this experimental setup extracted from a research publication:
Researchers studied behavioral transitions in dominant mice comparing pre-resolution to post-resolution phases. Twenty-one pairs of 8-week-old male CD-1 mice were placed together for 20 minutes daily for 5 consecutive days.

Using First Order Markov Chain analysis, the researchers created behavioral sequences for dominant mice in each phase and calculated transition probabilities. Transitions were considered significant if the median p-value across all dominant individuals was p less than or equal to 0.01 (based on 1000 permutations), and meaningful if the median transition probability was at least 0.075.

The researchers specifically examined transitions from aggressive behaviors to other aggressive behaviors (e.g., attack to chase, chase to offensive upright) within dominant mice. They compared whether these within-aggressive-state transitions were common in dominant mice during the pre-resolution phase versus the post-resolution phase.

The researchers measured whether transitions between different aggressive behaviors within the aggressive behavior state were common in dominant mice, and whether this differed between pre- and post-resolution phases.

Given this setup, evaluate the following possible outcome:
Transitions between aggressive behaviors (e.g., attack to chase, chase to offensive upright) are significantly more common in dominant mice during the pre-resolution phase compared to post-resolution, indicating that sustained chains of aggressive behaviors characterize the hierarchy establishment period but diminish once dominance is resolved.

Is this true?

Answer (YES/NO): NO